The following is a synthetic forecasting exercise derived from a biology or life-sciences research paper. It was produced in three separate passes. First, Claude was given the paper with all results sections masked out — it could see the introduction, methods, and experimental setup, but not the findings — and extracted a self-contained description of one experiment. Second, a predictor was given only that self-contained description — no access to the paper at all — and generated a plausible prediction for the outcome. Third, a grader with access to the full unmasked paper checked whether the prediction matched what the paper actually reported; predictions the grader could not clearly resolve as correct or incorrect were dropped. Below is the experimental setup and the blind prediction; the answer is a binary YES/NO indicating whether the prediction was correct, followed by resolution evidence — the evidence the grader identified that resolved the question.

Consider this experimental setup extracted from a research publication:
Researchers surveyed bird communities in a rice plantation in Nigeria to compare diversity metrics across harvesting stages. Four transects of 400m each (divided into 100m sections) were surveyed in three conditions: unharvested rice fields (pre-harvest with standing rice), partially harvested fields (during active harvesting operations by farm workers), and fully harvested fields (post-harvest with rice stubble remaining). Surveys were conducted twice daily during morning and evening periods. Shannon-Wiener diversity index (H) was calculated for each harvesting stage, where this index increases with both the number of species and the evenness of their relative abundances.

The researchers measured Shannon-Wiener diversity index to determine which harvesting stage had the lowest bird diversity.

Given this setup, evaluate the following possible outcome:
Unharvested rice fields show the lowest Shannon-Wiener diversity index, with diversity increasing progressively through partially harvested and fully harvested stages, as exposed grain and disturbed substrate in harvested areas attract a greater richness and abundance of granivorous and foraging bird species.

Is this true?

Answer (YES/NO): NO